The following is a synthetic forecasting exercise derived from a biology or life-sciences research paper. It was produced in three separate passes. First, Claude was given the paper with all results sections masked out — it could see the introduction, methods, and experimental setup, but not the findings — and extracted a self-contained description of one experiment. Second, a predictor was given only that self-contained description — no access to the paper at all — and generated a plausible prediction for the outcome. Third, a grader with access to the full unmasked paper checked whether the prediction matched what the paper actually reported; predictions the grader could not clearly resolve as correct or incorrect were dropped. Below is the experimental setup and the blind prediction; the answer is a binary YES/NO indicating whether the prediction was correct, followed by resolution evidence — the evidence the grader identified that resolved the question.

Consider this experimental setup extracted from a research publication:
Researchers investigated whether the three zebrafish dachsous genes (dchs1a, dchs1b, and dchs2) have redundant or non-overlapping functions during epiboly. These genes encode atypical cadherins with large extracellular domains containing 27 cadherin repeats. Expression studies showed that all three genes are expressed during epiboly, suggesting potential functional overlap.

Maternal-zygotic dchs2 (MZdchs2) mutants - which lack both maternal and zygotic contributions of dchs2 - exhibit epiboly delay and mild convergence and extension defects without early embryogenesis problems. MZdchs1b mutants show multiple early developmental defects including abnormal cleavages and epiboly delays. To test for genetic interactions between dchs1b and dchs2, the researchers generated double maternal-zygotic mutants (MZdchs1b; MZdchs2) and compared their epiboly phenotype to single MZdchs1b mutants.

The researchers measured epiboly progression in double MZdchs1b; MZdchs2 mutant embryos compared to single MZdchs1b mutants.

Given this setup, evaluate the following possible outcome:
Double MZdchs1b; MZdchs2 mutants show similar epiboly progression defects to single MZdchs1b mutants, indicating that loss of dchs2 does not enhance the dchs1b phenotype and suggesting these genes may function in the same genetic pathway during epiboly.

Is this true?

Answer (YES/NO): NO